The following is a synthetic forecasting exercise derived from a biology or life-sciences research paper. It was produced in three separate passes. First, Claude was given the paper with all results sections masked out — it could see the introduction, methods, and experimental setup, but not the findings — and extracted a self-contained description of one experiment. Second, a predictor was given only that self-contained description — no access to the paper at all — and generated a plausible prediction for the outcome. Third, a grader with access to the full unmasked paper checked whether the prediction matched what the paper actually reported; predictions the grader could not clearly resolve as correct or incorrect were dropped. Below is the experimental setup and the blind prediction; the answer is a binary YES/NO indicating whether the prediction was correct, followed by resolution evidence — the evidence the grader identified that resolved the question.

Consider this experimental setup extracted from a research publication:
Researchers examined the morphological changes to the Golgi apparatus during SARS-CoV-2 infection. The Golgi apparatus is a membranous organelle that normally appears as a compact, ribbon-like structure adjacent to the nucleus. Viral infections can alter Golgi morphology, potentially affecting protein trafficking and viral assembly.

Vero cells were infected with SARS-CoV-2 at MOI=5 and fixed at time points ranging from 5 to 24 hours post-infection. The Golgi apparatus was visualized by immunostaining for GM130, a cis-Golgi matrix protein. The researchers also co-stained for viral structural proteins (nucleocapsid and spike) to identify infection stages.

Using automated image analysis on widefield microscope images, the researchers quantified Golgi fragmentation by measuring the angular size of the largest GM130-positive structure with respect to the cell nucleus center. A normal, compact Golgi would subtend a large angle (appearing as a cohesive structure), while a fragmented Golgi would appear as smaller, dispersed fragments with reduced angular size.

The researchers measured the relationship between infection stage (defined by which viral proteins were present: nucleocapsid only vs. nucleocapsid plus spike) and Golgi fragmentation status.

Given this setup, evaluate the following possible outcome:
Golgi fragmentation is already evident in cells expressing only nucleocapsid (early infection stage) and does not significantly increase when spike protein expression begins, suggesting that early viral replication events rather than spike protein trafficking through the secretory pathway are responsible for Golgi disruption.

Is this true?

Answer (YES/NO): NO